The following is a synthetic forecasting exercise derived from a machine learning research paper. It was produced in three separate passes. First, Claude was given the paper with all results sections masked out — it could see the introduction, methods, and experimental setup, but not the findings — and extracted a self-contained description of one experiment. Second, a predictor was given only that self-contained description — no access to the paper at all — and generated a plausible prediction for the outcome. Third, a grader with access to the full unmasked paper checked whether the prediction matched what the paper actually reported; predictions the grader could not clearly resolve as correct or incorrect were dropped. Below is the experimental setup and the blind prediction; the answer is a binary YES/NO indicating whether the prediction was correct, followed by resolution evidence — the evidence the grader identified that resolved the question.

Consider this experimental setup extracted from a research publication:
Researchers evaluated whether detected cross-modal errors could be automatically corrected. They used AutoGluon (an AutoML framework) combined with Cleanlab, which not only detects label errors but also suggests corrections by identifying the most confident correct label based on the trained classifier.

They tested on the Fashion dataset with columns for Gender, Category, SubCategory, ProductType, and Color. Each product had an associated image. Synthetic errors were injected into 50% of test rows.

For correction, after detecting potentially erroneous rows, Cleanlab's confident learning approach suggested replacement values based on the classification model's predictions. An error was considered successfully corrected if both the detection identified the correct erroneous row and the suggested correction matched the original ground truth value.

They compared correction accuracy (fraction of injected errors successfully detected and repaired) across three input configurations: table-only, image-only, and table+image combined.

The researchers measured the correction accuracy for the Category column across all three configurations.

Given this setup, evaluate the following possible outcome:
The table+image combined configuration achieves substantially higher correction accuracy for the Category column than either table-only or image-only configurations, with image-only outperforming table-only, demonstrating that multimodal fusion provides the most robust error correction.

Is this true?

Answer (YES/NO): NO